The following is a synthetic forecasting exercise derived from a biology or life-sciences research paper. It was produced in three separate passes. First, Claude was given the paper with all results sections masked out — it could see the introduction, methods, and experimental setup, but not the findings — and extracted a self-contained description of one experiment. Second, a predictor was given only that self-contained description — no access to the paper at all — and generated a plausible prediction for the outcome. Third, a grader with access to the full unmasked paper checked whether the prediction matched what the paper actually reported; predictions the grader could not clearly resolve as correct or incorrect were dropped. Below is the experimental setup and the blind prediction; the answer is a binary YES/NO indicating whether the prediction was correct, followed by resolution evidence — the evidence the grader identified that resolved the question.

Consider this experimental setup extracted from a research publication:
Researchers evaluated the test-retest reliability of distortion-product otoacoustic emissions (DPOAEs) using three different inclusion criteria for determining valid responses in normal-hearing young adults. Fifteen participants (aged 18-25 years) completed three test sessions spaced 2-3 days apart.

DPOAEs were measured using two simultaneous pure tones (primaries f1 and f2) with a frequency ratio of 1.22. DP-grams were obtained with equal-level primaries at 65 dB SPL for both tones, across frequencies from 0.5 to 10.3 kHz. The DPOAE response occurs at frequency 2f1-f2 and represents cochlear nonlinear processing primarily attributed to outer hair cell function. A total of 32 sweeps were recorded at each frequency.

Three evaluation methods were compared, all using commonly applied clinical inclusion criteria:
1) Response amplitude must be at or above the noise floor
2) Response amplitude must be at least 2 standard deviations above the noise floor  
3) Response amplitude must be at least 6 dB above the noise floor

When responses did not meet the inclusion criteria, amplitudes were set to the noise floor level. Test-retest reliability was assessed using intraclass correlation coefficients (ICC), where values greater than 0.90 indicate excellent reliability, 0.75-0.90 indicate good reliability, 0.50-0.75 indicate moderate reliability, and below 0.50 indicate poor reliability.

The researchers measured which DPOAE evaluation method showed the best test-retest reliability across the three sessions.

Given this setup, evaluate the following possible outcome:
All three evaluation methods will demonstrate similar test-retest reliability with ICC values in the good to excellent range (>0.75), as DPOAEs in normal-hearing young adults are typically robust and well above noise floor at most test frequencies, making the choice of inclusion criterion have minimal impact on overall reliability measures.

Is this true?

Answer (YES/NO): NO